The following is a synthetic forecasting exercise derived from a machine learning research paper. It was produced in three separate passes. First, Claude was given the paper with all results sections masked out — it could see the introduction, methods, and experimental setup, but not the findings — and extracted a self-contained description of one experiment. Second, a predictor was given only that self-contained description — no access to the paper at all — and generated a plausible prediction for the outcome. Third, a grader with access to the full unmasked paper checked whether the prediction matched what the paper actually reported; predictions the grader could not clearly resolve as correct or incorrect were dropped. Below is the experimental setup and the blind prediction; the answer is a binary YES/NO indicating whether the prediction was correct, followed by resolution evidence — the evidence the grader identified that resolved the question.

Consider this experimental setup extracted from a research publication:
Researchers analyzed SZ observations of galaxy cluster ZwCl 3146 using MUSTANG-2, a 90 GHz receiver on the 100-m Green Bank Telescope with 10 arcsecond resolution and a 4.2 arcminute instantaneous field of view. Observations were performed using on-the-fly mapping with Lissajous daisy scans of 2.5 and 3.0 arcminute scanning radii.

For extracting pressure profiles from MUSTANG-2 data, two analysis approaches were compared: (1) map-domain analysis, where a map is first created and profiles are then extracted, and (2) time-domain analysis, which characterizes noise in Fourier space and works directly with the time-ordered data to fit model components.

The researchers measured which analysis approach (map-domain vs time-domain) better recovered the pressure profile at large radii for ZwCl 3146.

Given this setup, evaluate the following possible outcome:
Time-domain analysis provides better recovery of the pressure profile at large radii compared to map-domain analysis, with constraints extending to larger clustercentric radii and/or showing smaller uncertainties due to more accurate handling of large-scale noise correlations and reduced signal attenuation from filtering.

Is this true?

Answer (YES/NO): YES